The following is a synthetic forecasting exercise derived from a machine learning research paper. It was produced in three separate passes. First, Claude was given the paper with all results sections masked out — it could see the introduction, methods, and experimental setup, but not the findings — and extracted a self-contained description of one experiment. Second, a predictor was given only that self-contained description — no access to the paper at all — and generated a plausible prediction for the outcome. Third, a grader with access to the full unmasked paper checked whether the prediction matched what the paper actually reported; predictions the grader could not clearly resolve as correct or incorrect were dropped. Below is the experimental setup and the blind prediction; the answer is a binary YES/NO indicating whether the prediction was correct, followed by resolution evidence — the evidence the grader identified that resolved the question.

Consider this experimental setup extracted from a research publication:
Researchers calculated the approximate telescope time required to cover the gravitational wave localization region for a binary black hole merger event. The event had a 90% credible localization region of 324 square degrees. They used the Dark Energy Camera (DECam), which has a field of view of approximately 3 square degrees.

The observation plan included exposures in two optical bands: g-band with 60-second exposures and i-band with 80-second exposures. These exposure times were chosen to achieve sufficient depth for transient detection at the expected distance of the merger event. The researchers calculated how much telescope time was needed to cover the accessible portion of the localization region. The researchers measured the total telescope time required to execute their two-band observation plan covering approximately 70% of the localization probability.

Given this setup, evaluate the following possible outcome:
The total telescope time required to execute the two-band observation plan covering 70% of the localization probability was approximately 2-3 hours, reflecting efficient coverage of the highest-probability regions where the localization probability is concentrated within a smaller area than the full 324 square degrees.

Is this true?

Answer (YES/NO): NO